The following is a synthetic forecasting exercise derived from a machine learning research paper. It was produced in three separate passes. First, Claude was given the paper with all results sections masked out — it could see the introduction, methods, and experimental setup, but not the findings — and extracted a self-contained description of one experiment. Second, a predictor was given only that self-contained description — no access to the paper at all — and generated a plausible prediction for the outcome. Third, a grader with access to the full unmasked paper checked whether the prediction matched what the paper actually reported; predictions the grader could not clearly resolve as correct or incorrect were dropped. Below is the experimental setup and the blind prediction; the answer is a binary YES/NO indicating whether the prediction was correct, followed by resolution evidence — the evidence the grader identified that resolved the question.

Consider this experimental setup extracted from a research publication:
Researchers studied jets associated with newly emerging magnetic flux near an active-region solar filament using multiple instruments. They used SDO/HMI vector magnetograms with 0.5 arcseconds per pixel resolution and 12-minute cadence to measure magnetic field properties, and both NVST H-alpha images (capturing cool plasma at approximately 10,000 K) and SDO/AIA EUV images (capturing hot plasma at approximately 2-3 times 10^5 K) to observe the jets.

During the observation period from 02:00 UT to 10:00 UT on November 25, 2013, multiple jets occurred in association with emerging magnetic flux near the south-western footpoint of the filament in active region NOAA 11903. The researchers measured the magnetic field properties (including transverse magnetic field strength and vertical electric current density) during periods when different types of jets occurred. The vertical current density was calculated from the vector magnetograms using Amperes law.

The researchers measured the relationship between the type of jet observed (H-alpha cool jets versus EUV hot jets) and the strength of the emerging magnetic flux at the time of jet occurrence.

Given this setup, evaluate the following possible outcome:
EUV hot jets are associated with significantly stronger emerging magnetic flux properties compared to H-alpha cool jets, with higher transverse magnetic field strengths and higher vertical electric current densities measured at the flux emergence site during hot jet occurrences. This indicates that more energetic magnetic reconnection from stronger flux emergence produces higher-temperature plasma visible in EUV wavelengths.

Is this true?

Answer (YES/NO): YES